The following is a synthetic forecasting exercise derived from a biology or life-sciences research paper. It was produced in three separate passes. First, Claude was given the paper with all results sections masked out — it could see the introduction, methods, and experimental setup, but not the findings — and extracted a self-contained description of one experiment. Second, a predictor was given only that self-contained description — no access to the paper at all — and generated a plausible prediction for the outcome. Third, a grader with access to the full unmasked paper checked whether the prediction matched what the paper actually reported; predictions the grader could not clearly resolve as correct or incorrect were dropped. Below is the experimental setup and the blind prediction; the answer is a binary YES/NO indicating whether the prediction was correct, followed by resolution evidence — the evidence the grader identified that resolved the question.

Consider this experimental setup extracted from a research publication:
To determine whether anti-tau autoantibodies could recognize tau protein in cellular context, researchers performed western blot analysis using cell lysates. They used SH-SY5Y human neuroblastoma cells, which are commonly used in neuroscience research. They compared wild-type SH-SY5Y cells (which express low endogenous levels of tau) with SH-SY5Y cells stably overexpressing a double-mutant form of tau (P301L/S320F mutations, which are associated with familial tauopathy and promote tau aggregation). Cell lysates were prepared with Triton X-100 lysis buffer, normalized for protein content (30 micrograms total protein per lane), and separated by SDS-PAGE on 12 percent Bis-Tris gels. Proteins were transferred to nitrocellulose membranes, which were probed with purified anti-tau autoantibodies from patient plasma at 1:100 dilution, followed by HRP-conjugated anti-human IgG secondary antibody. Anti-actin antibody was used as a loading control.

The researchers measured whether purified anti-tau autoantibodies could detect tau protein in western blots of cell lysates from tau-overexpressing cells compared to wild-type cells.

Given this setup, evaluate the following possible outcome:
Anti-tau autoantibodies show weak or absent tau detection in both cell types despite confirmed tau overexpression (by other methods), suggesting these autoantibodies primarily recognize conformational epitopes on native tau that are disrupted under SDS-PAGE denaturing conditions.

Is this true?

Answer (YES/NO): NO